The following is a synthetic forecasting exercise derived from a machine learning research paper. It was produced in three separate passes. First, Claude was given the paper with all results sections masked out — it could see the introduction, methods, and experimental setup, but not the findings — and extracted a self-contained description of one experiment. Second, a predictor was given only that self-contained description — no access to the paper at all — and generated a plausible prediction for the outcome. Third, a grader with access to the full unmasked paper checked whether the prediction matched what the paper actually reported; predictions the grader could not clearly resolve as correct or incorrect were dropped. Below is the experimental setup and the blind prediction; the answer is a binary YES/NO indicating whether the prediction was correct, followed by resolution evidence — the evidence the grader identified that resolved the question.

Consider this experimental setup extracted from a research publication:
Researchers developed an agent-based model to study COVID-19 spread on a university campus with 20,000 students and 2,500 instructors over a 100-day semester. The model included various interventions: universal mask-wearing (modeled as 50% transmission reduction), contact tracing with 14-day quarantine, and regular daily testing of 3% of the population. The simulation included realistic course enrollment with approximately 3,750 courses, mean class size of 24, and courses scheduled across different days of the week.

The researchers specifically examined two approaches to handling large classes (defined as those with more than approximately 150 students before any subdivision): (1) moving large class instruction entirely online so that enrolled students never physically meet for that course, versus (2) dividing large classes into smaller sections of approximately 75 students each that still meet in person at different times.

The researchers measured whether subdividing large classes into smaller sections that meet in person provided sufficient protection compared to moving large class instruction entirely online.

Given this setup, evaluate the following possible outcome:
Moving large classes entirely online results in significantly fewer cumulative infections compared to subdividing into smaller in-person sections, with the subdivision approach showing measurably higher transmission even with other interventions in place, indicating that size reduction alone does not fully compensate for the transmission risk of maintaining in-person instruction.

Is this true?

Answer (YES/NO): YES